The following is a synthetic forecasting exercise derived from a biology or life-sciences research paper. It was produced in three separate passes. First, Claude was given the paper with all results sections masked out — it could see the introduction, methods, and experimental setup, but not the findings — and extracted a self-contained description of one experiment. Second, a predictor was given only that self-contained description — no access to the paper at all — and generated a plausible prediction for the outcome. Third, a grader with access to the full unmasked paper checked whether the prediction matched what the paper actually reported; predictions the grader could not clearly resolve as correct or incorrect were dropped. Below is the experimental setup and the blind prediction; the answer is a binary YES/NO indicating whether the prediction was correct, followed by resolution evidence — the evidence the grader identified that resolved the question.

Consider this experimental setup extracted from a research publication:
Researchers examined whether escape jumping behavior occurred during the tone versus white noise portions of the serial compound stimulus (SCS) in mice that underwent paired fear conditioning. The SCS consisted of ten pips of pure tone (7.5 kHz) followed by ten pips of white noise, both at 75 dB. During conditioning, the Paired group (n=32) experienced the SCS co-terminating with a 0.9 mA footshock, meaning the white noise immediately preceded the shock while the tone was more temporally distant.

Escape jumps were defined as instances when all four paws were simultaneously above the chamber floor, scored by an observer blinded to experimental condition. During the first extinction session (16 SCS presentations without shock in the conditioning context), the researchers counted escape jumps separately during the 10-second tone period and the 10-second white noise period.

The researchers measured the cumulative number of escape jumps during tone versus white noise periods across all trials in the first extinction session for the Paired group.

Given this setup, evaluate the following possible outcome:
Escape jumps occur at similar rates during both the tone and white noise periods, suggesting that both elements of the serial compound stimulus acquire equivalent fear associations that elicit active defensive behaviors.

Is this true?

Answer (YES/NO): NO